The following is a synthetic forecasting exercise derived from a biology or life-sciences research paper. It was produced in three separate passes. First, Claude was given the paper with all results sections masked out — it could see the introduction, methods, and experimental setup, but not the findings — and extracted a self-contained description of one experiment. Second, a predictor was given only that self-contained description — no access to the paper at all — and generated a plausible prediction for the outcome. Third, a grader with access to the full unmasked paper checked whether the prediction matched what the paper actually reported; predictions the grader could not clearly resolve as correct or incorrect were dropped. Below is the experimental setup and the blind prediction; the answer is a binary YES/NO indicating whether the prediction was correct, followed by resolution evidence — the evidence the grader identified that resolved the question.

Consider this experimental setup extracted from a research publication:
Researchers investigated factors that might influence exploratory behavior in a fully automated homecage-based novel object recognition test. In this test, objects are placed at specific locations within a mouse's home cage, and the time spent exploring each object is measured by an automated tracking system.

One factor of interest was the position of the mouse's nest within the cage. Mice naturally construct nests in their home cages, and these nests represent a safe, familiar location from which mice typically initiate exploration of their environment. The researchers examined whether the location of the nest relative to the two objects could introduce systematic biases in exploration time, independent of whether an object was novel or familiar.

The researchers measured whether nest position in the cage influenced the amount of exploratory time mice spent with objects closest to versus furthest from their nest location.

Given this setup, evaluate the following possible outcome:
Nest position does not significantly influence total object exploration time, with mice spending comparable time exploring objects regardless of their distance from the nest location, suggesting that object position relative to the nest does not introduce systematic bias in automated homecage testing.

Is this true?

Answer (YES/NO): NO